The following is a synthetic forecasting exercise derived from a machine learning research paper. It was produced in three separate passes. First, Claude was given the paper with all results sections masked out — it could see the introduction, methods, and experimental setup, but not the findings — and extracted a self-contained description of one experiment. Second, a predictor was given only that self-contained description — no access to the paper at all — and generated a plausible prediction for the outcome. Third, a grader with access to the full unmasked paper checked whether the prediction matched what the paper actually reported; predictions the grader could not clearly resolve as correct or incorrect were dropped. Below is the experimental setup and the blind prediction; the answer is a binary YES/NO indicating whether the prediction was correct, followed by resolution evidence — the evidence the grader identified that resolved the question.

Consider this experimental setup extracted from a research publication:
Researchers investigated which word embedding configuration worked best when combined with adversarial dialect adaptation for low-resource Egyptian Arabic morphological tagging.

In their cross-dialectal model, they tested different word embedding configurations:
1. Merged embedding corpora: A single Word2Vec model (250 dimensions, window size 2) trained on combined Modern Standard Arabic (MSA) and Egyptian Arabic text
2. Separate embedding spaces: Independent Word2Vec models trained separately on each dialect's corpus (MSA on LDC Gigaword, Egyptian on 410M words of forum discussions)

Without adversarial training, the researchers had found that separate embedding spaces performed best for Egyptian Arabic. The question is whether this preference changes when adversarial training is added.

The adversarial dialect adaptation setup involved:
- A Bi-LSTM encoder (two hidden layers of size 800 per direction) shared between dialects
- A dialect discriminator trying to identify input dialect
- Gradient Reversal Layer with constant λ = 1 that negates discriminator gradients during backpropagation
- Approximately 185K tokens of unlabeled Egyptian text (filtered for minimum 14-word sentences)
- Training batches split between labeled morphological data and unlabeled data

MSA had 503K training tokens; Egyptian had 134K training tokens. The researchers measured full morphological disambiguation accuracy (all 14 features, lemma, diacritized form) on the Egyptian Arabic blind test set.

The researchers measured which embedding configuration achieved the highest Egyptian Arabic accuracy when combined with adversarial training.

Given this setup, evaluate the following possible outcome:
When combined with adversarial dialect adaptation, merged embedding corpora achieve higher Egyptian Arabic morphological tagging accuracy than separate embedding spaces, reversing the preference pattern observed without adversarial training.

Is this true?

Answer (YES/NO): YES